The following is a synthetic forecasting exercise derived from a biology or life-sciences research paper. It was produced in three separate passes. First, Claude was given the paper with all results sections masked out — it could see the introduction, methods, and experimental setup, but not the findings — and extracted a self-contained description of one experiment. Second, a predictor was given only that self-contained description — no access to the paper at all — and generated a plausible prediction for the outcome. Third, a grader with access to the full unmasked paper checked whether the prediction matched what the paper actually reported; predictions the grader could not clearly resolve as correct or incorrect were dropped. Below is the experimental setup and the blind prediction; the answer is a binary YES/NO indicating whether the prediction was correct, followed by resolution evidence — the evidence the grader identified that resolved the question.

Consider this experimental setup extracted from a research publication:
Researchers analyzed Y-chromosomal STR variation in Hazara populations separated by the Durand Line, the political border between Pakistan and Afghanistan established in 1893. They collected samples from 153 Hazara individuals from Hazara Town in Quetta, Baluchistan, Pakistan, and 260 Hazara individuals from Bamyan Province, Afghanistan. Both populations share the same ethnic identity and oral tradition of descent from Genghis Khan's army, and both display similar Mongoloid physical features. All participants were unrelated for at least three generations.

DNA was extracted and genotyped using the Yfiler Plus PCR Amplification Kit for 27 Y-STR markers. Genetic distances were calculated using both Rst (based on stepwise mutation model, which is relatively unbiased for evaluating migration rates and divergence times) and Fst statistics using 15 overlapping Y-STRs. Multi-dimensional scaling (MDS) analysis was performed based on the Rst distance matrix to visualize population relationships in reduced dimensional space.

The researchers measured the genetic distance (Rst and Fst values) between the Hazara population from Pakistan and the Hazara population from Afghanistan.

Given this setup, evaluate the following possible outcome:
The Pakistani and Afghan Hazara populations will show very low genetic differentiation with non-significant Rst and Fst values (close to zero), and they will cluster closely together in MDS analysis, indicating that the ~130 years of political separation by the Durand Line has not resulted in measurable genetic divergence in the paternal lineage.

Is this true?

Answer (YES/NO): NO